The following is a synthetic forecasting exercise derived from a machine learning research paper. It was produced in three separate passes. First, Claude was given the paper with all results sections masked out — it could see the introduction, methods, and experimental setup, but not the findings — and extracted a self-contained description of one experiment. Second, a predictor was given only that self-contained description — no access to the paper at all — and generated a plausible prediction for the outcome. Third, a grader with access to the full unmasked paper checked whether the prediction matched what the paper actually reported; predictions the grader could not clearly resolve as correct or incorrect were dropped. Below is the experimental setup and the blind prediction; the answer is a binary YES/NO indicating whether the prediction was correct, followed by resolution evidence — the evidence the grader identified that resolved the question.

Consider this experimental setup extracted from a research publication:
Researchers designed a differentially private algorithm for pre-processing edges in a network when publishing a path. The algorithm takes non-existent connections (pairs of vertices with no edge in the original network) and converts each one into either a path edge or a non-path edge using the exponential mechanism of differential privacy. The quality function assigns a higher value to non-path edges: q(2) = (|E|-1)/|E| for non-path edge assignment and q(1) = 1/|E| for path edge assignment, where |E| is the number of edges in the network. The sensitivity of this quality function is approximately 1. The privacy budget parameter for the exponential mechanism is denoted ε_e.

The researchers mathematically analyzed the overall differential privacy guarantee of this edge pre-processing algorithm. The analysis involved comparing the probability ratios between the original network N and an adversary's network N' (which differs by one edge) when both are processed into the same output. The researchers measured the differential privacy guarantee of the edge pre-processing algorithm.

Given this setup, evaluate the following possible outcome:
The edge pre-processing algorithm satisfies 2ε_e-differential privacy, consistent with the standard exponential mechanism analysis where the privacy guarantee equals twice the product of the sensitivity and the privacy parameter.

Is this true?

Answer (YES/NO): NO